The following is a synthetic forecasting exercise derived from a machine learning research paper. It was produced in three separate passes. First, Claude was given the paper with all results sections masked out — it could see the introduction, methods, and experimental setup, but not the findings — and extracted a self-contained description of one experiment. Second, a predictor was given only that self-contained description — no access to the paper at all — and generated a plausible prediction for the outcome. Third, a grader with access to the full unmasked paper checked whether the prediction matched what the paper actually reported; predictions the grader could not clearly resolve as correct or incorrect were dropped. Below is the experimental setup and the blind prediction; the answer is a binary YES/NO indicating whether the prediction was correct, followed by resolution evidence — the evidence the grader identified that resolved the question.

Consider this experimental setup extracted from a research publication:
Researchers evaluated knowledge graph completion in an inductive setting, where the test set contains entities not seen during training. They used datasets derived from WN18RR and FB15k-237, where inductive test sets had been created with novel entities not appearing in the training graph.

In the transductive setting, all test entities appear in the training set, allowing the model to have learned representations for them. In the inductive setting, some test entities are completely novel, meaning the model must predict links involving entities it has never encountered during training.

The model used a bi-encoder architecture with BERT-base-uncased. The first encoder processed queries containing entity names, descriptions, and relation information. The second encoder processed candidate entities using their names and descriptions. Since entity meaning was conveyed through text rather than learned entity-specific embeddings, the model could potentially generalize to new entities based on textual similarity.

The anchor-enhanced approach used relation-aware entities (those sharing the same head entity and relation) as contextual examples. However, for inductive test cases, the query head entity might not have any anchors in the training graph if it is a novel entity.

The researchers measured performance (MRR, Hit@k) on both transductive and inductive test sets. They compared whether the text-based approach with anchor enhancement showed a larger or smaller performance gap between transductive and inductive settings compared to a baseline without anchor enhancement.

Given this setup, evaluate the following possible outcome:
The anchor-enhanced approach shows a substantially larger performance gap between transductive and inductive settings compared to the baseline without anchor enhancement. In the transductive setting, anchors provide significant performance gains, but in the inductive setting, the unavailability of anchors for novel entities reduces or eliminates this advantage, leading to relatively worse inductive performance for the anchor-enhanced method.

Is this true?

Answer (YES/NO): NO